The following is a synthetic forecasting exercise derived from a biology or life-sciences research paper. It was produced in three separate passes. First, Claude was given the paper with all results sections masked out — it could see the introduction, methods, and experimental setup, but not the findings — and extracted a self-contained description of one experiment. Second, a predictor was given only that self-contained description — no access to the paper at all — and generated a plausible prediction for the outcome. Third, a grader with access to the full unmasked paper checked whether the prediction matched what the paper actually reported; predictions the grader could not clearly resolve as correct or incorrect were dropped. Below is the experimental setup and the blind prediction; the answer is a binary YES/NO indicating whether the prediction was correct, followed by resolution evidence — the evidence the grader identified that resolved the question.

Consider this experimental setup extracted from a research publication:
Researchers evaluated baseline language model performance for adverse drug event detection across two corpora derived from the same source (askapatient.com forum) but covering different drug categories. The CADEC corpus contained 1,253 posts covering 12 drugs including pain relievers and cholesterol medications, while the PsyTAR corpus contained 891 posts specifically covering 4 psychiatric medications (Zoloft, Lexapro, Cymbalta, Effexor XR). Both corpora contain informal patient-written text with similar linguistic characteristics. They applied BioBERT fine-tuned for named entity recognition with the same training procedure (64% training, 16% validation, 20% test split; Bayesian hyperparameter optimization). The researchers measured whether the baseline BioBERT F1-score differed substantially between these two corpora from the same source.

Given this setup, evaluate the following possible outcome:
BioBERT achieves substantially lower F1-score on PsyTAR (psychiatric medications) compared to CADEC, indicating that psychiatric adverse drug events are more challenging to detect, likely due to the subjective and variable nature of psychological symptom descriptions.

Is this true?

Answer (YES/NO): NO